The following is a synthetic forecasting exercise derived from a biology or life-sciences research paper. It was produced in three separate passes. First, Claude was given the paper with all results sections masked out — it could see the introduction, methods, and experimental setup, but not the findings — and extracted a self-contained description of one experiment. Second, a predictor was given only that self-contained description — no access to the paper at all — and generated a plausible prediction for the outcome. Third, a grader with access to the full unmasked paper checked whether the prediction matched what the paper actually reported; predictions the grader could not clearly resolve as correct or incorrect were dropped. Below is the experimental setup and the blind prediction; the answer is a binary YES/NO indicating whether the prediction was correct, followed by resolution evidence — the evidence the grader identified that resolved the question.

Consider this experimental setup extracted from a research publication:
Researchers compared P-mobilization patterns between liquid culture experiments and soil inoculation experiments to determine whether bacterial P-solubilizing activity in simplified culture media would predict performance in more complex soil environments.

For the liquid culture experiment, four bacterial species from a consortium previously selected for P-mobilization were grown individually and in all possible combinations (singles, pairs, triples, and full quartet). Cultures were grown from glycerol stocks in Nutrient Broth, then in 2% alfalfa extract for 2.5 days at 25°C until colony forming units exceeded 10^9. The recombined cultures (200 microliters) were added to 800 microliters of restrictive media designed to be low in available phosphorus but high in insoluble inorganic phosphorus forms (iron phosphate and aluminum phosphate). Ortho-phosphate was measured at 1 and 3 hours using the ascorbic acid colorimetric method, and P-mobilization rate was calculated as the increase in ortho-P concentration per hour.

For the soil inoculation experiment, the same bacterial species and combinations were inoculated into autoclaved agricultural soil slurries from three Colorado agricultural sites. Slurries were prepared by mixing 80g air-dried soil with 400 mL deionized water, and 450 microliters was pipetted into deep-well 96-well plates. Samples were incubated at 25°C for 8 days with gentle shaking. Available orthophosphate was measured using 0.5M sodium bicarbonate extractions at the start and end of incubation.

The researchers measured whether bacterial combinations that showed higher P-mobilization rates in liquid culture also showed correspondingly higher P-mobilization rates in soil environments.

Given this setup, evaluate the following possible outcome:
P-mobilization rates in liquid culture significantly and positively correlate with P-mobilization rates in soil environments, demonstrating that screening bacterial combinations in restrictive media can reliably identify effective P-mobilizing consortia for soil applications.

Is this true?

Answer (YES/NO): NO